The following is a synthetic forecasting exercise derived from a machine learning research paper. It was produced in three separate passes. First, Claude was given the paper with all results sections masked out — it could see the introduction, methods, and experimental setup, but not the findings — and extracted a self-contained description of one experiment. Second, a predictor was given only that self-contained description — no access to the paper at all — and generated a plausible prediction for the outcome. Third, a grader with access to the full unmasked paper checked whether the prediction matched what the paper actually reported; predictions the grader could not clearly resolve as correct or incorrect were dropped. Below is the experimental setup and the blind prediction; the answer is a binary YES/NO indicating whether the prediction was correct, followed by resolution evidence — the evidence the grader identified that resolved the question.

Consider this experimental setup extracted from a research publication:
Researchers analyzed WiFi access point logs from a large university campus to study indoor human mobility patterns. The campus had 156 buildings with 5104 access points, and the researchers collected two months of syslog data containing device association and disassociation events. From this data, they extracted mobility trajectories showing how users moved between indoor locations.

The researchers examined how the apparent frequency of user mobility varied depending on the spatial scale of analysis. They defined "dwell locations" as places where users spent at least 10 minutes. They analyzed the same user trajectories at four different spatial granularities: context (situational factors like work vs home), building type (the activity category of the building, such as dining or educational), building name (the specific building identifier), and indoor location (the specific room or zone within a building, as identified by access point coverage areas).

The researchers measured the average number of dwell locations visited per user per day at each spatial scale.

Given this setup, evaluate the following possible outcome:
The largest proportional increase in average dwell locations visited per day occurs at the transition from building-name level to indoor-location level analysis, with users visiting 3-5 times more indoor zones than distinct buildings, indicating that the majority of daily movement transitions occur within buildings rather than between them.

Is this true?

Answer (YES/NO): NO